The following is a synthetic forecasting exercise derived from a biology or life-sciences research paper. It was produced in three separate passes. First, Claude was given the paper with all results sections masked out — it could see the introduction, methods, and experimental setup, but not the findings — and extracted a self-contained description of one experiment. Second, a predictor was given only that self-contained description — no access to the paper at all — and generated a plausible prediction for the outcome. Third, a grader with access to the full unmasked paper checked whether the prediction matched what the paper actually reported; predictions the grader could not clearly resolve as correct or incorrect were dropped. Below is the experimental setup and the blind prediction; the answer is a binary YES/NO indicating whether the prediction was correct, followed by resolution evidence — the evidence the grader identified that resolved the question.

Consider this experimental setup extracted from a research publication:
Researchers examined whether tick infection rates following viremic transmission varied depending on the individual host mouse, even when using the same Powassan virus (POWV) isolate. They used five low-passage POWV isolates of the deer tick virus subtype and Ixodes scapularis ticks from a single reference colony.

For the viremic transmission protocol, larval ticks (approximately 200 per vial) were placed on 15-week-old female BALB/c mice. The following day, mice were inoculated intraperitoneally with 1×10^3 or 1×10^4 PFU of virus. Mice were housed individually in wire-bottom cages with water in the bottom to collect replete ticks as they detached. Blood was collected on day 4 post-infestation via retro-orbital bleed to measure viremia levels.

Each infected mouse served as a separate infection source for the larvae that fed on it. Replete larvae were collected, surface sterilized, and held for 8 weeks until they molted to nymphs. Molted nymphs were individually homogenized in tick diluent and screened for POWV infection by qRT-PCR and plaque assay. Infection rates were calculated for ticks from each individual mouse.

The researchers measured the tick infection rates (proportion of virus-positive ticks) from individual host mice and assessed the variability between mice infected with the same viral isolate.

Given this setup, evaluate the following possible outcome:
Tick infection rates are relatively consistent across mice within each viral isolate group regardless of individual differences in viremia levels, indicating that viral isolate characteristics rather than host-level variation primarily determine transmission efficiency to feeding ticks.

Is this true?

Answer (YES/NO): NO